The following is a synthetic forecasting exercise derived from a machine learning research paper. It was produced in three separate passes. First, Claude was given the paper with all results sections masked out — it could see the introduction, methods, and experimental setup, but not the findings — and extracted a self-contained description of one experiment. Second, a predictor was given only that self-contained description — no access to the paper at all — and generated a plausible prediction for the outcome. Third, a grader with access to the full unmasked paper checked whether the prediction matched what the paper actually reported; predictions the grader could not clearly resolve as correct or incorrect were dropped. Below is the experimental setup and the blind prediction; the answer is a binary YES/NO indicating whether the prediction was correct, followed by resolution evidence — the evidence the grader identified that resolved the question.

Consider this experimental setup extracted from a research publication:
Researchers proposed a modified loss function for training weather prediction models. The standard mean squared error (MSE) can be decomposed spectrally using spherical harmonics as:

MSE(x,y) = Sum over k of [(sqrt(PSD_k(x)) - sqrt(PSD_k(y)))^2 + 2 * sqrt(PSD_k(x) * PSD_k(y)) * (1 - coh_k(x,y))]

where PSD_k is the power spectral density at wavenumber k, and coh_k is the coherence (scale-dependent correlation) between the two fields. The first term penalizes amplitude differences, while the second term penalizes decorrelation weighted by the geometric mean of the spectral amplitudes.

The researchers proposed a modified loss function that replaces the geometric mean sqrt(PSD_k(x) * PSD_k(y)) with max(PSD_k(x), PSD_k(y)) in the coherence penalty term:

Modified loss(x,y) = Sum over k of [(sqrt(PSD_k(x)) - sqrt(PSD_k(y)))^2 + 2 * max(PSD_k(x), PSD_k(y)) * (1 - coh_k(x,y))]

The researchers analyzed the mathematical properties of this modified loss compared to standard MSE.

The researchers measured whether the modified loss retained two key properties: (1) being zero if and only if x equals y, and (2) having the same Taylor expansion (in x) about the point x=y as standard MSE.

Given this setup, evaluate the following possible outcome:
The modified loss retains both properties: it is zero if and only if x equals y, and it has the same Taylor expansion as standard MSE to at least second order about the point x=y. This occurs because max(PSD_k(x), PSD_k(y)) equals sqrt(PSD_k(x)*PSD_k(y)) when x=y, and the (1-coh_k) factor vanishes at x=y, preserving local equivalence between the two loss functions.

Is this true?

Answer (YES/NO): YES